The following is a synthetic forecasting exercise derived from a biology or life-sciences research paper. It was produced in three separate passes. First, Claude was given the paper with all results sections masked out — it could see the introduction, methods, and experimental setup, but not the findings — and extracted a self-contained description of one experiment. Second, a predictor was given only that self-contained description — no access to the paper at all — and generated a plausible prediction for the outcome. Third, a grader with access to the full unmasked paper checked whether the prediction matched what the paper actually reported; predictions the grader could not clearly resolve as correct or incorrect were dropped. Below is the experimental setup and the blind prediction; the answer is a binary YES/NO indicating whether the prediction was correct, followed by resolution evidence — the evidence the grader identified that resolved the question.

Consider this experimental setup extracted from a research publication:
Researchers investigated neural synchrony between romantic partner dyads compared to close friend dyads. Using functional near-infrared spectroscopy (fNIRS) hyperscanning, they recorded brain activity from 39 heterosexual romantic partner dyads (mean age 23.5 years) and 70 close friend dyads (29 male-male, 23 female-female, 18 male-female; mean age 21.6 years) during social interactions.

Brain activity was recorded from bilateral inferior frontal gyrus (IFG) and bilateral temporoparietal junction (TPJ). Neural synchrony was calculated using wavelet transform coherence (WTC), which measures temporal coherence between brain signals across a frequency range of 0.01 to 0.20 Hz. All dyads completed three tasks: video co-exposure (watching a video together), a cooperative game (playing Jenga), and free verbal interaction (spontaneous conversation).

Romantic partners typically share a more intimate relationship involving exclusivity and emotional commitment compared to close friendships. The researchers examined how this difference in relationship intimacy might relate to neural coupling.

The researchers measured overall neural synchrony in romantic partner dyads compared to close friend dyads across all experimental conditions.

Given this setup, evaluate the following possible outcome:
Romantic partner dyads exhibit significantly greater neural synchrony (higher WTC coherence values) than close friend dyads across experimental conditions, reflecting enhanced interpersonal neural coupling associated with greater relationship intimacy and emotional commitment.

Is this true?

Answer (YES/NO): NO